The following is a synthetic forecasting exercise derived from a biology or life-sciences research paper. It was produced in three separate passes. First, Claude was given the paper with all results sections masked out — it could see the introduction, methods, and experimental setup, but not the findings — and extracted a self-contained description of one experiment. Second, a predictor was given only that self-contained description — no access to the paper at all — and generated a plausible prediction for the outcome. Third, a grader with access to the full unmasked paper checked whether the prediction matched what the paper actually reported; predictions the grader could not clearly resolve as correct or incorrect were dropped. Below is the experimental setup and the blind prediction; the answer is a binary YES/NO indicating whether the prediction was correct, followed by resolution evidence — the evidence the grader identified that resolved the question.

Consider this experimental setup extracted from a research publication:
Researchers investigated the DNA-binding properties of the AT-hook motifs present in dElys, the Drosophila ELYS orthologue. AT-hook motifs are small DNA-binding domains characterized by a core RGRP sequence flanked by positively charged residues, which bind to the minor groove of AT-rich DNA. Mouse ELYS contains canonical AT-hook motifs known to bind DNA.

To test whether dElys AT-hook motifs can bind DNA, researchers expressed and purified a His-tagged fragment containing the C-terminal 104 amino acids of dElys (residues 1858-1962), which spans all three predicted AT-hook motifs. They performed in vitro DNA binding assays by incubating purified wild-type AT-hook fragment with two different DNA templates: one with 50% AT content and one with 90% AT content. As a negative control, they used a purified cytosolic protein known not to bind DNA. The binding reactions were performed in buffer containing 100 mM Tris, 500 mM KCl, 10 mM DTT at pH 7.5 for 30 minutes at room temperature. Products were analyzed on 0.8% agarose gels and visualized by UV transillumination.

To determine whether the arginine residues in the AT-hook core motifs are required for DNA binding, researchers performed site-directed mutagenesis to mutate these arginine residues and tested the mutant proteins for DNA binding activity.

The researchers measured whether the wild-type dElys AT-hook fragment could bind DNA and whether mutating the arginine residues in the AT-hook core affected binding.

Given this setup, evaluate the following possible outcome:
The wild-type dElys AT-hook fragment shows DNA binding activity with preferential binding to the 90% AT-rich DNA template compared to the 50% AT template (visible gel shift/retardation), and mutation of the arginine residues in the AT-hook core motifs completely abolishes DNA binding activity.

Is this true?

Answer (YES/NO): NO